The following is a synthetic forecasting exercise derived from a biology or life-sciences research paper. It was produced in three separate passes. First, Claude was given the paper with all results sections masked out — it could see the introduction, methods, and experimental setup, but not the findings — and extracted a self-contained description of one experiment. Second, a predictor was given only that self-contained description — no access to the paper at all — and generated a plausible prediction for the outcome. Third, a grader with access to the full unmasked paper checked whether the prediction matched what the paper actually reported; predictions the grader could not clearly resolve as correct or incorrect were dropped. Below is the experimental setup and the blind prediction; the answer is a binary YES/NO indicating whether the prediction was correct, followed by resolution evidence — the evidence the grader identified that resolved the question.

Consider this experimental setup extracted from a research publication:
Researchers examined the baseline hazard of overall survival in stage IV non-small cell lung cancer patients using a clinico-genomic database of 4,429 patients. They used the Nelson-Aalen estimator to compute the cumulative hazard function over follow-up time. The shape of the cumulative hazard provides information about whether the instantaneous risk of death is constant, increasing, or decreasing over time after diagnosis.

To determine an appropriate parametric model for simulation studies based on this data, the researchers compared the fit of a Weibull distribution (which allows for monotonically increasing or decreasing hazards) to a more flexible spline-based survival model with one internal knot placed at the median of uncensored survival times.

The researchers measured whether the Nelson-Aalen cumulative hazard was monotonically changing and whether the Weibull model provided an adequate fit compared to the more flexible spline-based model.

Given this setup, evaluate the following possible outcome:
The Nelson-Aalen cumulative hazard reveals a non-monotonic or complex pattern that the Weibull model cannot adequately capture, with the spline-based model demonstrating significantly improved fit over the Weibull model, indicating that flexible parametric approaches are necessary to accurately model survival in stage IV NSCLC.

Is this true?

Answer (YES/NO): NO